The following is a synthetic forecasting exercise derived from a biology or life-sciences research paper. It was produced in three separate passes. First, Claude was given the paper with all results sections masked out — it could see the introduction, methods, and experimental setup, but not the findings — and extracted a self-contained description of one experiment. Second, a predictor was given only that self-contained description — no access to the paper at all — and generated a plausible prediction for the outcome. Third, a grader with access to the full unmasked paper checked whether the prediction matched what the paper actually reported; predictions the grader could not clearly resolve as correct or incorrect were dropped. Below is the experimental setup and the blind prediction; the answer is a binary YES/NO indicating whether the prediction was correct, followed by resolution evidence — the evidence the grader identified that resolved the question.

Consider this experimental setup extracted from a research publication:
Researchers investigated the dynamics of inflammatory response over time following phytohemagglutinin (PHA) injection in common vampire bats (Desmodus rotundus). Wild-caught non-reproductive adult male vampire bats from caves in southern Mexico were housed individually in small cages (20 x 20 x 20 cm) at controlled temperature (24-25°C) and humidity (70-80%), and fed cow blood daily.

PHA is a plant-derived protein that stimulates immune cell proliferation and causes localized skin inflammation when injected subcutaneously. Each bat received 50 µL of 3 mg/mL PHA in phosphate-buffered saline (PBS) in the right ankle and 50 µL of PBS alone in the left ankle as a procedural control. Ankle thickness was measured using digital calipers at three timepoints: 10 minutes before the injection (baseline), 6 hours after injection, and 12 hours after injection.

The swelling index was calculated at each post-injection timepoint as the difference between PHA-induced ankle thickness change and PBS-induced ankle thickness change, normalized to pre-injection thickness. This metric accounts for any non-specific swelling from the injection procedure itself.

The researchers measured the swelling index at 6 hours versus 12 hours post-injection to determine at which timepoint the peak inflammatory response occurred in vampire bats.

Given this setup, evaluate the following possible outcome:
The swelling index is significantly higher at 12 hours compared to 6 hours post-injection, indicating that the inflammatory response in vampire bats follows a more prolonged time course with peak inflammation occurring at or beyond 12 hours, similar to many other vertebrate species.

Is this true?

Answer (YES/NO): NO